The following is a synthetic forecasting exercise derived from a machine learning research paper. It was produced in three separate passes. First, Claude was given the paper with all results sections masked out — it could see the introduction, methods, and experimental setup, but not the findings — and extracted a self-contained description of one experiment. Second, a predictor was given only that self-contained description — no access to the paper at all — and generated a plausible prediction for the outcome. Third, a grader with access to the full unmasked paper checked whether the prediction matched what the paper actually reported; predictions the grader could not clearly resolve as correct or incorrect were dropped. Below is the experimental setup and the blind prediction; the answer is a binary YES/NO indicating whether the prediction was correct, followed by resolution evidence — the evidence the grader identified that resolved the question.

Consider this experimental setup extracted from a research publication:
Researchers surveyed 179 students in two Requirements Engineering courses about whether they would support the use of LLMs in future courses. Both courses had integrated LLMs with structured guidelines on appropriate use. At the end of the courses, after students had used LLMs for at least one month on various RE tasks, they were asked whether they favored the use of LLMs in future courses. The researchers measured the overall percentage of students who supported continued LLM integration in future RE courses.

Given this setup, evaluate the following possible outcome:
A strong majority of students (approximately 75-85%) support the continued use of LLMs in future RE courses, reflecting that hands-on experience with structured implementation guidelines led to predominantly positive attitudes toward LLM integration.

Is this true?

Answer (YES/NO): NO